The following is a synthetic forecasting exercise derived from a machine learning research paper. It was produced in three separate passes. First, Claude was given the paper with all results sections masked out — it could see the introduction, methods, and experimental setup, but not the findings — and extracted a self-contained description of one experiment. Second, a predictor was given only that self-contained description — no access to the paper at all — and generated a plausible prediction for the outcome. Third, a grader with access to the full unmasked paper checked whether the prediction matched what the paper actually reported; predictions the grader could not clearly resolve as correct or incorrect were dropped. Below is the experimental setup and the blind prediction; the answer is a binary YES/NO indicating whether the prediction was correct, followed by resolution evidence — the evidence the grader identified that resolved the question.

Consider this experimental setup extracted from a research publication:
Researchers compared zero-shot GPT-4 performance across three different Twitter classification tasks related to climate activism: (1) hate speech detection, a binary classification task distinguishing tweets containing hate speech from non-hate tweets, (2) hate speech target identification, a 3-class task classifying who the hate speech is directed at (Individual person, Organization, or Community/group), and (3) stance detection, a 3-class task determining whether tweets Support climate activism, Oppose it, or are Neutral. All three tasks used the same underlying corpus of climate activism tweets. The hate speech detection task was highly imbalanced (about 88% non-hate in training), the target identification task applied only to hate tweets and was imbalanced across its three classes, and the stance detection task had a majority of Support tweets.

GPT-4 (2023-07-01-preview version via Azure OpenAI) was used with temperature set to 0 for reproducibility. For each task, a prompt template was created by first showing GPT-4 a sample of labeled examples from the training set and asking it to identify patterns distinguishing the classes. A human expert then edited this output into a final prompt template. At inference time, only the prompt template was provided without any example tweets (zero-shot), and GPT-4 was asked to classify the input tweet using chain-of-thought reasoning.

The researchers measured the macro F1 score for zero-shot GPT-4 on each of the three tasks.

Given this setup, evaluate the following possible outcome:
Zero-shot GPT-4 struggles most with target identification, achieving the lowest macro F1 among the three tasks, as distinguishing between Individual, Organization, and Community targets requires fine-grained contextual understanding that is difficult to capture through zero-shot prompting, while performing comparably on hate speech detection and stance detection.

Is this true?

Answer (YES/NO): NO